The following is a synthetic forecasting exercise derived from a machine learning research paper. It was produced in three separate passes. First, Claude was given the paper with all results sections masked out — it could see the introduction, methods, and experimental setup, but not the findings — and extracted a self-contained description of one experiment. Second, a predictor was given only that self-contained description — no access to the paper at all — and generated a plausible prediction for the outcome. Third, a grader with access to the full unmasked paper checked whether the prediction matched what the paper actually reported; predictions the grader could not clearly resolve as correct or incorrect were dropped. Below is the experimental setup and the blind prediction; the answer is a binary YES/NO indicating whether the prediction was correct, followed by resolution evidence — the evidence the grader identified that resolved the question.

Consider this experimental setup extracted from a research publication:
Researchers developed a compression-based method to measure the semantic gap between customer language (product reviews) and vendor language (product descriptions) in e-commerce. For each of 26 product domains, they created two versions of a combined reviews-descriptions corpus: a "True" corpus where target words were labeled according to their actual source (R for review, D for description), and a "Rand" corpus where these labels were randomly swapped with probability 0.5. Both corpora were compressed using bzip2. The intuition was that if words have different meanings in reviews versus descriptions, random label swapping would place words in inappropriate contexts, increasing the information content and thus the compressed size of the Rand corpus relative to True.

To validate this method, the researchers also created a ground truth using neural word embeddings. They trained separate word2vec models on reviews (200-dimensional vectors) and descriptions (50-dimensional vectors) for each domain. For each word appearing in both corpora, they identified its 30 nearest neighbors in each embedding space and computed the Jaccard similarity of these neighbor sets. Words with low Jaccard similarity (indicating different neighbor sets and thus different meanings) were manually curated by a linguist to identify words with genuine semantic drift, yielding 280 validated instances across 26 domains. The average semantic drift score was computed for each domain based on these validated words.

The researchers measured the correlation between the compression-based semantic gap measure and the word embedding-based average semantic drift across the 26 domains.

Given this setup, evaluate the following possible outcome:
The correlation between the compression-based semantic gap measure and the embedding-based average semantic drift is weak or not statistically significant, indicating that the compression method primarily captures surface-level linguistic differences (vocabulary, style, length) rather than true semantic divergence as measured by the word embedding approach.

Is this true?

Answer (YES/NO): NO